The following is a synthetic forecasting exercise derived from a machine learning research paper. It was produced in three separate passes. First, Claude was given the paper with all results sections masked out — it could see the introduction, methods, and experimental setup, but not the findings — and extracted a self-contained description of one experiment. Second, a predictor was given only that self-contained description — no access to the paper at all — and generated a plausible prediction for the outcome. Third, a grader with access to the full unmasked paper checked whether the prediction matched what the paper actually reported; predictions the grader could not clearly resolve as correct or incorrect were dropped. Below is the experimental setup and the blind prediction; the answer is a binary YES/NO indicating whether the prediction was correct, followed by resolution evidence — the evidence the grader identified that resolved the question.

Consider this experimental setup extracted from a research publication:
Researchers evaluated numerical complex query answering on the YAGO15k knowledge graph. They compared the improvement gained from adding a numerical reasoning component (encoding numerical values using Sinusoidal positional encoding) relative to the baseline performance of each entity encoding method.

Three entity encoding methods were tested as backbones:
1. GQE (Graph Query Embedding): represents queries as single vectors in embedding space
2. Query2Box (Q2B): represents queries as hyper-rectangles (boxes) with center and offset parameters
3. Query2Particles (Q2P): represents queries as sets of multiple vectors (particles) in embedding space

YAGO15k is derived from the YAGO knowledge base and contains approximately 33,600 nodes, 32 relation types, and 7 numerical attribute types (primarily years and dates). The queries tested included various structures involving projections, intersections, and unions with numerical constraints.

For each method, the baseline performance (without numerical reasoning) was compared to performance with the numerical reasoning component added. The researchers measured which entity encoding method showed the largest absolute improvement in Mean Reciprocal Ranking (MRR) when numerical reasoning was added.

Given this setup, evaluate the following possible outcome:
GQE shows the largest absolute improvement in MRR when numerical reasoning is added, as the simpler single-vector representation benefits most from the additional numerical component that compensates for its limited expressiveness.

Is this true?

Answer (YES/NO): NO